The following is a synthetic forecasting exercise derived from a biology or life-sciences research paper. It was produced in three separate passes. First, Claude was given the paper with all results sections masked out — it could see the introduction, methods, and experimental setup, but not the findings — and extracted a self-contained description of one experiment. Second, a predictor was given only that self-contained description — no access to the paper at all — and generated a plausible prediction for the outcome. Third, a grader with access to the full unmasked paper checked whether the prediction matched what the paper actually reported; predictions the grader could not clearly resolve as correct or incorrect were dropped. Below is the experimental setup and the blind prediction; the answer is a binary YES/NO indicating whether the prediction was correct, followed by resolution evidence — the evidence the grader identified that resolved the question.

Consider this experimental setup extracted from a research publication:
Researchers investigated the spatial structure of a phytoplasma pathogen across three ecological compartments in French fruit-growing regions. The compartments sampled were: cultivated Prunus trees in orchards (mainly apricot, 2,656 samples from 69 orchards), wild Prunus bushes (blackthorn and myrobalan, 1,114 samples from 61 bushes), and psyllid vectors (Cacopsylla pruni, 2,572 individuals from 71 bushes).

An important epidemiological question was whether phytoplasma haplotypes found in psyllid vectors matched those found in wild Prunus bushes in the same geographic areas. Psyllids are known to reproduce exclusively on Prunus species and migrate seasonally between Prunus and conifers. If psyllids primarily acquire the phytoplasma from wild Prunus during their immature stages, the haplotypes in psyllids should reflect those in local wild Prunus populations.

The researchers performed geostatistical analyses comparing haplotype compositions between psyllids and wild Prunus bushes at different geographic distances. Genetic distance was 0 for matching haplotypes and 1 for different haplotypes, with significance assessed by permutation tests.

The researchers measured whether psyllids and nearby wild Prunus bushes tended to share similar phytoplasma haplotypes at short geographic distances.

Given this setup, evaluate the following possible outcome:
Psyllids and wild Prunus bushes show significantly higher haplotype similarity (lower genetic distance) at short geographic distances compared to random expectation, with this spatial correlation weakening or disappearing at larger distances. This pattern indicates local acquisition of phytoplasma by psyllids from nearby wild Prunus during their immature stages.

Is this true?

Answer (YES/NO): NO